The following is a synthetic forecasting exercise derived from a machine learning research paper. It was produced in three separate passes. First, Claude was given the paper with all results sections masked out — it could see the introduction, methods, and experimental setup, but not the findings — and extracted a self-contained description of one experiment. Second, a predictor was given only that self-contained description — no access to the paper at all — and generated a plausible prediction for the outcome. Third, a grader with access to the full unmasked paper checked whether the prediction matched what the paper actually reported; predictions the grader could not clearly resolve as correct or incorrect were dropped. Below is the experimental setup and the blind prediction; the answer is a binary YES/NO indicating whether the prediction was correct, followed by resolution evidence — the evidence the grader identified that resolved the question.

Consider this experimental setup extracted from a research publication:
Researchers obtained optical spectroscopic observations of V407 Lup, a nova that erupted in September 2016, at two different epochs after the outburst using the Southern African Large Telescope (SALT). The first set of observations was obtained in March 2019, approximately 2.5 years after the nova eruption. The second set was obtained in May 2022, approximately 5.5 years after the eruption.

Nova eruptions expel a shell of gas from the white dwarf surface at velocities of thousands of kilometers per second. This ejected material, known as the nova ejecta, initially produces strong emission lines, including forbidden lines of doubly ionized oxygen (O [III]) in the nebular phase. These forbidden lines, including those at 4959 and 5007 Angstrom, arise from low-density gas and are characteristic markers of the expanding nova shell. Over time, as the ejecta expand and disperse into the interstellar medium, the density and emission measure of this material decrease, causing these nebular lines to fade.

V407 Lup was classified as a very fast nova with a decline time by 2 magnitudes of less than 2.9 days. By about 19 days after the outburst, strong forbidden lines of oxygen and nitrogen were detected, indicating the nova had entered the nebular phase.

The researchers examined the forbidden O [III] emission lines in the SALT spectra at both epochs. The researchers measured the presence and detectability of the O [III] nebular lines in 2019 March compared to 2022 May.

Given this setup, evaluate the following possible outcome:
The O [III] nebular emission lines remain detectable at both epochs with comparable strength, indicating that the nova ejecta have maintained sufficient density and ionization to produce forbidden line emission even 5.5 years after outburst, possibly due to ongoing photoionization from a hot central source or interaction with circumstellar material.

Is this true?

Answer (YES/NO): NO